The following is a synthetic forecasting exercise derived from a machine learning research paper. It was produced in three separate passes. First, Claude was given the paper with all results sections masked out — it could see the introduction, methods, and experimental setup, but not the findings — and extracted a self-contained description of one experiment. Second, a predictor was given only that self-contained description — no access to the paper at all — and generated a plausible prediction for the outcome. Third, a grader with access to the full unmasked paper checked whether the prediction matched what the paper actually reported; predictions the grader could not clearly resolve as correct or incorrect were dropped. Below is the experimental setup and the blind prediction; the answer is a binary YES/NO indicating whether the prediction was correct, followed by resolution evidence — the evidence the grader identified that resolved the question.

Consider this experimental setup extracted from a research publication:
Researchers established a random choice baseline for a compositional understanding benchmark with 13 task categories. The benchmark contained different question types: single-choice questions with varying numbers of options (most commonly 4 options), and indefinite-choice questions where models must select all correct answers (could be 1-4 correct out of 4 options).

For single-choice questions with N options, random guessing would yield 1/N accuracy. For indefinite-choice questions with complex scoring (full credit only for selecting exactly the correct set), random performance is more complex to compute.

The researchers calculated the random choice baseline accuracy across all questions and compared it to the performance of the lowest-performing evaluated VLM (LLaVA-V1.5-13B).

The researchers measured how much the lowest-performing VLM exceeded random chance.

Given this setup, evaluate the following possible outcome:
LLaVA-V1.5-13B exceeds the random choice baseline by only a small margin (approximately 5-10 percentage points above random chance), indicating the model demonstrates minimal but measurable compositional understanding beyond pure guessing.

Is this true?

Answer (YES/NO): YES